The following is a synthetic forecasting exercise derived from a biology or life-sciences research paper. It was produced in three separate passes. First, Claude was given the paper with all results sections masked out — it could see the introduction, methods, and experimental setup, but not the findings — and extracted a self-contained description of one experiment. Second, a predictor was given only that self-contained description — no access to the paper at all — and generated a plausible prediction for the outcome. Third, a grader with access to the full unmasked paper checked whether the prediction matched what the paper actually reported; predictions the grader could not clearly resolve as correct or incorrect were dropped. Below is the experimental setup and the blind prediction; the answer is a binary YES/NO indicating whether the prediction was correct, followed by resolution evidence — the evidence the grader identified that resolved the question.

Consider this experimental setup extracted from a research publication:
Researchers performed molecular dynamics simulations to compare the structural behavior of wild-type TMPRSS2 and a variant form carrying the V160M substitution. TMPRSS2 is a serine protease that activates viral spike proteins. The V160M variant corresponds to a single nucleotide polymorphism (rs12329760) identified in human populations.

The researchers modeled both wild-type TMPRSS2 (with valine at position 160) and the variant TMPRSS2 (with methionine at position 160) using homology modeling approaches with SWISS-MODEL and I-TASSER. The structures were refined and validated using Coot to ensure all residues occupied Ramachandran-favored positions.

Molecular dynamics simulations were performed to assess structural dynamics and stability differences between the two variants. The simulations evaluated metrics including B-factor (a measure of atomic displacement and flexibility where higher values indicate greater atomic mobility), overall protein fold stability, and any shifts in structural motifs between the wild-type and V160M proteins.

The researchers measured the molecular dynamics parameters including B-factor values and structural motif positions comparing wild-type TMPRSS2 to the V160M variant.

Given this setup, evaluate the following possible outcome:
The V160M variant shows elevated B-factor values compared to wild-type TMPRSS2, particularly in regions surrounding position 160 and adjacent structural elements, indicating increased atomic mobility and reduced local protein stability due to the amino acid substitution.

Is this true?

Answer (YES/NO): YES